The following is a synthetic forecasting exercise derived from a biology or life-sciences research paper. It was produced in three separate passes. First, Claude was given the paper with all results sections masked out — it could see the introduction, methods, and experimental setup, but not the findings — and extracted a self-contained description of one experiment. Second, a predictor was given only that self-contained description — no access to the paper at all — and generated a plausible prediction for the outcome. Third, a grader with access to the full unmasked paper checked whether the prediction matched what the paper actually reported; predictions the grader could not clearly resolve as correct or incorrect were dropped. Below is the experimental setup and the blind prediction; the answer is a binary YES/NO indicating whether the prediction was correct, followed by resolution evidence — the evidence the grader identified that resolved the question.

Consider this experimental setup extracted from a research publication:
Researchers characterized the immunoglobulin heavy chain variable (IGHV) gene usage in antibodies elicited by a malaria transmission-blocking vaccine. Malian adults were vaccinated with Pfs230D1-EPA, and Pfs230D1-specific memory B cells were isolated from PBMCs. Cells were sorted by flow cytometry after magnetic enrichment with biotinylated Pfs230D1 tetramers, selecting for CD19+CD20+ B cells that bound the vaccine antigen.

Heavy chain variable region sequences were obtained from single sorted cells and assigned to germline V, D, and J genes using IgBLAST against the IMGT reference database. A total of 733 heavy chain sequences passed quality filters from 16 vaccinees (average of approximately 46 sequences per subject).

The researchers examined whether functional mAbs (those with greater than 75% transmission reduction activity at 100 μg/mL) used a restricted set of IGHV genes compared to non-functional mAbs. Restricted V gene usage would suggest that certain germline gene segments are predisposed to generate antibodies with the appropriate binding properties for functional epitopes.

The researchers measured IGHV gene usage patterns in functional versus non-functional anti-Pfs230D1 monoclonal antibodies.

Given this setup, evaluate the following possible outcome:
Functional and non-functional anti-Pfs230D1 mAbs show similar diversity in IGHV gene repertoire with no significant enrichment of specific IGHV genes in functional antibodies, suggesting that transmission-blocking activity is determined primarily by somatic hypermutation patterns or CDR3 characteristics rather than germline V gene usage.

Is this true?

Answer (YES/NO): NO